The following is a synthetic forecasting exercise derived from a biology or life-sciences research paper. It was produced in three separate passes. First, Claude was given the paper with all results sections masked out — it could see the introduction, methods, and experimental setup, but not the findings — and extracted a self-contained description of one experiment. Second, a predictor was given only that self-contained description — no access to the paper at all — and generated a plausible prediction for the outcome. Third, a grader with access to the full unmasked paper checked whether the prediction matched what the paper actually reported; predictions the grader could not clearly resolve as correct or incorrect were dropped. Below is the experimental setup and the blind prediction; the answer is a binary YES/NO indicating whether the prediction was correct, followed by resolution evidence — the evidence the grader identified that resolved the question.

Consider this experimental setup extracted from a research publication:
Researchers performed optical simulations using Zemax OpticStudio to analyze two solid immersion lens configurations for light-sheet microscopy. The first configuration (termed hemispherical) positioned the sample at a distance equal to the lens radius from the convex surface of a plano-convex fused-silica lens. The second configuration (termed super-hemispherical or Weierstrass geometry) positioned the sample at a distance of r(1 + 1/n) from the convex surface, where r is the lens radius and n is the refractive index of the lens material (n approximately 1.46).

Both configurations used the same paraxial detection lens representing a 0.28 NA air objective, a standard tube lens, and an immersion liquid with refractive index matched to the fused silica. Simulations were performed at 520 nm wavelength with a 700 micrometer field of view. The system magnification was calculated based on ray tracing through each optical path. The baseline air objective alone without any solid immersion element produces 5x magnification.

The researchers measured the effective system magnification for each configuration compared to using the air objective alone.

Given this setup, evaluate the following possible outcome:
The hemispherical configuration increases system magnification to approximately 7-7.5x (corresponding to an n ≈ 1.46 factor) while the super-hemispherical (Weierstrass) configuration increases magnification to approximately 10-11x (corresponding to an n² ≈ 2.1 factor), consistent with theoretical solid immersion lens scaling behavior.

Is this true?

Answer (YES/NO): YES